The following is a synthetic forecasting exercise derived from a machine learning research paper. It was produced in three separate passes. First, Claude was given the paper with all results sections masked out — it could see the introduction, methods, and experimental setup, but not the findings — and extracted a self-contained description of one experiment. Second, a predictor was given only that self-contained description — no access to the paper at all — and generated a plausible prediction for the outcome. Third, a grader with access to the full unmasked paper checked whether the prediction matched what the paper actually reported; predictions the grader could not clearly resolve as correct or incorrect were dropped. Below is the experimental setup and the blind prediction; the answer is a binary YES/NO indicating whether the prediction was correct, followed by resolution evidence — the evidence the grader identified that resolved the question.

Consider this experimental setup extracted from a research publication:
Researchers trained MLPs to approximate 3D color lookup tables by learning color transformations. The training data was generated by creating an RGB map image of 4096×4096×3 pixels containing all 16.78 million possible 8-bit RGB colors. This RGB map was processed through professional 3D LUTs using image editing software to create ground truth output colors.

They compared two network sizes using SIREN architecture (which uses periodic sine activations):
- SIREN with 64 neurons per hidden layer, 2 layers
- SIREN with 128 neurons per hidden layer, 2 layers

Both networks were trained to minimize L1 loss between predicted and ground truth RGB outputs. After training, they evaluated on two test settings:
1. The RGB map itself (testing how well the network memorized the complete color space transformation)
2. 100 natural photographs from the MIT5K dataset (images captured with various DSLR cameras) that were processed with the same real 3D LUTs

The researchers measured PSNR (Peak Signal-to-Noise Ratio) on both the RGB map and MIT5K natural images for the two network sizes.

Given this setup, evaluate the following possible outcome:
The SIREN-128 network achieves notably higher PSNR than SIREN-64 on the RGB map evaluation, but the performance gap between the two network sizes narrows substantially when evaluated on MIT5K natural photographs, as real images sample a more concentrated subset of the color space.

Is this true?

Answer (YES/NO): NO